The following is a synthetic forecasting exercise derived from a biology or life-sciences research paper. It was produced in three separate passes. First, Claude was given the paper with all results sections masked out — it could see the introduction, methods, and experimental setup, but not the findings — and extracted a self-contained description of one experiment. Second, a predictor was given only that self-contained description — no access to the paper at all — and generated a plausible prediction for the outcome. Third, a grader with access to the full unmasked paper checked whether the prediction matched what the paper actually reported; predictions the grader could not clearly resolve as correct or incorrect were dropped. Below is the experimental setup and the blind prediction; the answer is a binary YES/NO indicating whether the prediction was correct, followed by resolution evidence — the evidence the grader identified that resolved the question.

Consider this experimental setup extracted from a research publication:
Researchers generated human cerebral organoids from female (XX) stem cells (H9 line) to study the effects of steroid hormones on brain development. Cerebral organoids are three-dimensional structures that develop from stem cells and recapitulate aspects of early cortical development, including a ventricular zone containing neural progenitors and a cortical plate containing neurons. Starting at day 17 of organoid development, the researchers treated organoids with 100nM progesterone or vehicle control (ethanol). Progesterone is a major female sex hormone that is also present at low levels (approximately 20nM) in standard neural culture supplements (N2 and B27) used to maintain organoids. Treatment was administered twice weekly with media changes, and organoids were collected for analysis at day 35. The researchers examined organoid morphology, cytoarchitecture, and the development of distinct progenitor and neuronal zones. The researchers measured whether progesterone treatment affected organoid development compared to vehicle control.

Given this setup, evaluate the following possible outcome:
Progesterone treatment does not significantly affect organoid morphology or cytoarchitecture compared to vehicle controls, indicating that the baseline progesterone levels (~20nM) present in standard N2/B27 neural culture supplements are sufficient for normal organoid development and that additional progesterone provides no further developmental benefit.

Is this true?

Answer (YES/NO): NO